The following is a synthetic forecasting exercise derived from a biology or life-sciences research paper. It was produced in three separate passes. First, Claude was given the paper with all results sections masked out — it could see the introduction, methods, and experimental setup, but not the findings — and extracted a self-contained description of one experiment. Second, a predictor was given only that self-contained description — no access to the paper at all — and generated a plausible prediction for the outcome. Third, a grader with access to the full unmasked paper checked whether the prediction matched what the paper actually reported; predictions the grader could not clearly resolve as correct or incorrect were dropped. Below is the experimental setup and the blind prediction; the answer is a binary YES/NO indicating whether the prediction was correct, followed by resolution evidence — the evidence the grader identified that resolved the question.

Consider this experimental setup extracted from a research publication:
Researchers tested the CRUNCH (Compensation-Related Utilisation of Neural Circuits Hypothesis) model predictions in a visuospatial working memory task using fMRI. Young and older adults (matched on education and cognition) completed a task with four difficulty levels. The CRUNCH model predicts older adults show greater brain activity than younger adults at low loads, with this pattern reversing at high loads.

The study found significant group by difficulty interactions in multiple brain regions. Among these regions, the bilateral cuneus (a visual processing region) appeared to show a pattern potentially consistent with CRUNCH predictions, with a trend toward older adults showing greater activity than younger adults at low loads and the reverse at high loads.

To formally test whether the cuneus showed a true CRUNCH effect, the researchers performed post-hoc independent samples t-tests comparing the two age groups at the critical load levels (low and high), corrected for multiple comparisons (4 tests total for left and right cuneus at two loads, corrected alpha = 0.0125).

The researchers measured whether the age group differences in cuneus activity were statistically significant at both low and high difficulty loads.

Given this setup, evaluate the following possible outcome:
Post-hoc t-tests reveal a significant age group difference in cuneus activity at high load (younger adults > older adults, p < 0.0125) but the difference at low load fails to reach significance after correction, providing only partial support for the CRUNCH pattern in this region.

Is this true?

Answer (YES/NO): NO